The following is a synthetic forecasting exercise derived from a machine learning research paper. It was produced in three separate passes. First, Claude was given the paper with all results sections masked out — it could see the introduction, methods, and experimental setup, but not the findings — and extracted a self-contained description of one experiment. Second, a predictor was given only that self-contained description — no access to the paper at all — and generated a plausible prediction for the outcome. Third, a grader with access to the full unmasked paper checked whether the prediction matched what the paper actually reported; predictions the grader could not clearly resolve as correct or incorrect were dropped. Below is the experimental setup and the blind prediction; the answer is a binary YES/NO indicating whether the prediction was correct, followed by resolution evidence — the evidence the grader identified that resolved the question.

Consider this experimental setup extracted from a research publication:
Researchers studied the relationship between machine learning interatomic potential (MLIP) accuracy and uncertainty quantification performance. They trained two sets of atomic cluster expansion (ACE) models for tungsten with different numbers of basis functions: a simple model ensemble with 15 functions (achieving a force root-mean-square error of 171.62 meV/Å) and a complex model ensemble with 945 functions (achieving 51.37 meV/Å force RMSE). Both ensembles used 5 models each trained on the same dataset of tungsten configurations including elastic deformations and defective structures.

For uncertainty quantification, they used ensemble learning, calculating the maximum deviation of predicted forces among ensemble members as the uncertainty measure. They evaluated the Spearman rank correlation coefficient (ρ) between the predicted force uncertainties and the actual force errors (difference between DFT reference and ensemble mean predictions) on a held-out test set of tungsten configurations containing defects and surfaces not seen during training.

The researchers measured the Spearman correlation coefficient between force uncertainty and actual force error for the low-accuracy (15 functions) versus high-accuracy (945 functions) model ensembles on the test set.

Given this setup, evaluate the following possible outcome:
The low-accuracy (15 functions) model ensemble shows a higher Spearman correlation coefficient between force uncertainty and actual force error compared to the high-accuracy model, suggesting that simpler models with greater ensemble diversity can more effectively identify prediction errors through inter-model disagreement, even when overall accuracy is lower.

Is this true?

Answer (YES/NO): NO